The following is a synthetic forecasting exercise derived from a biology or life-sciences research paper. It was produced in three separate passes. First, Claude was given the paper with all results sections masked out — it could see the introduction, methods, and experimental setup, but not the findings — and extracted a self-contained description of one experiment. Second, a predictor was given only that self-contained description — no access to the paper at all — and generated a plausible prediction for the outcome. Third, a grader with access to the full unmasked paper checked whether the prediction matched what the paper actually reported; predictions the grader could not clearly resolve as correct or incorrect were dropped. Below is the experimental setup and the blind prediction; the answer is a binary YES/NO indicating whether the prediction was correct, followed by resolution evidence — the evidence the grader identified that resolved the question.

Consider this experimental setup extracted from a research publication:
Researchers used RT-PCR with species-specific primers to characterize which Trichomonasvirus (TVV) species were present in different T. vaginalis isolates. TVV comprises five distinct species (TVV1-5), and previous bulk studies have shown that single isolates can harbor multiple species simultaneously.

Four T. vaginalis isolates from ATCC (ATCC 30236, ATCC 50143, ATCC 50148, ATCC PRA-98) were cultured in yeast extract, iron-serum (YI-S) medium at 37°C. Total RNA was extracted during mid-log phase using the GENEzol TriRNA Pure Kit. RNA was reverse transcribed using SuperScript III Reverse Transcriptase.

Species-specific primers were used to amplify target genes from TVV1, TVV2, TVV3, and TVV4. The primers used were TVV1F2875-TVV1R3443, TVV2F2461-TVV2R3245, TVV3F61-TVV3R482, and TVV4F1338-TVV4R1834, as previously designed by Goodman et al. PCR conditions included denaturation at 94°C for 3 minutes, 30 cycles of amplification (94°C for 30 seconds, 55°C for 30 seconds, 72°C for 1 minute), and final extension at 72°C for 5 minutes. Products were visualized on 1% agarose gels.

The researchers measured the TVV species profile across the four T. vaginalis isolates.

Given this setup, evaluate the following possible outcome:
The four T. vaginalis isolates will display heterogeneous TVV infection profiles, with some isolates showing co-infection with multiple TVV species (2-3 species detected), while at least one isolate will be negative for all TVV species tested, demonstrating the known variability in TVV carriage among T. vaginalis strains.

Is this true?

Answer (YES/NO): YES